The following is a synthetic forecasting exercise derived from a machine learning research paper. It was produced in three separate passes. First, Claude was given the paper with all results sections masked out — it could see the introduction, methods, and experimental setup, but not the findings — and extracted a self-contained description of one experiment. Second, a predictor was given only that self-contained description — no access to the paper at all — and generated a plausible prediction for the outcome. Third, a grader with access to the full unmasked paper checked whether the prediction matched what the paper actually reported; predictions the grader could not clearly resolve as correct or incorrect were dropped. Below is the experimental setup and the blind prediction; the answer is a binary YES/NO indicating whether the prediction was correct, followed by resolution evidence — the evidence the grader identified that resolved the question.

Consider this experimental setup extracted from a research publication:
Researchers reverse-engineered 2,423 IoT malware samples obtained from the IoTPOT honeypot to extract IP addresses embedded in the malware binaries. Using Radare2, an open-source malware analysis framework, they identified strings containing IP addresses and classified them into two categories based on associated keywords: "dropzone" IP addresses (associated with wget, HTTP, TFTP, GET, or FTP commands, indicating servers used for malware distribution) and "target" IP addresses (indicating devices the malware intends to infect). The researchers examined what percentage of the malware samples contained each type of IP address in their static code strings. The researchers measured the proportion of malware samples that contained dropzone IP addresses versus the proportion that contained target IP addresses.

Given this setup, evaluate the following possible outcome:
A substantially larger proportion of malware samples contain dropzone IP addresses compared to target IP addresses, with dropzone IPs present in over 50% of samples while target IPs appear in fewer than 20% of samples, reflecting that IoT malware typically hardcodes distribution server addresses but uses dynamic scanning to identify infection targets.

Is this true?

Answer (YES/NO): NO